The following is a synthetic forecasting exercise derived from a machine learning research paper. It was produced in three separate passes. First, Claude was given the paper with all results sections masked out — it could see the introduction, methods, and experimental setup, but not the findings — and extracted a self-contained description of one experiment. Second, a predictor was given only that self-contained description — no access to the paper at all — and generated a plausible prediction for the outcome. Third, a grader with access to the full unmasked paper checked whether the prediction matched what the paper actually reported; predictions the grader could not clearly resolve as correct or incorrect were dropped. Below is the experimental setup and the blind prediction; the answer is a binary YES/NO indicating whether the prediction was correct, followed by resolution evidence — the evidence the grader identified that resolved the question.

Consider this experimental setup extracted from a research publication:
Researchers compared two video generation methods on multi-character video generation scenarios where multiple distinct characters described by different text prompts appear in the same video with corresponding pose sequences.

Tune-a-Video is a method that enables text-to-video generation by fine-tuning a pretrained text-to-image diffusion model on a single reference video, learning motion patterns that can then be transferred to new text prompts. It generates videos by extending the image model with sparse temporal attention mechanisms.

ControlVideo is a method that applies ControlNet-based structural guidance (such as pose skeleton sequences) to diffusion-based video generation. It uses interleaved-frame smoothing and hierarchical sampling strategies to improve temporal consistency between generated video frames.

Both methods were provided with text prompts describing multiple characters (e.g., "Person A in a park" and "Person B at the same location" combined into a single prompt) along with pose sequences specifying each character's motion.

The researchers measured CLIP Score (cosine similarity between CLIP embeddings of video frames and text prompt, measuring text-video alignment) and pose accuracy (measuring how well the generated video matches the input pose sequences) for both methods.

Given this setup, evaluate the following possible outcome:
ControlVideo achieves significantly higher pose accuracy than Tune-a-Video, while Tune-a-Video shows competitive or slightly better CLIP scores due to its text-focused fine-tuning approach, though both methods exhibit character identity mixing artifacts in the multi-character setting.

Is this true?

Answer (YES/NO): NO